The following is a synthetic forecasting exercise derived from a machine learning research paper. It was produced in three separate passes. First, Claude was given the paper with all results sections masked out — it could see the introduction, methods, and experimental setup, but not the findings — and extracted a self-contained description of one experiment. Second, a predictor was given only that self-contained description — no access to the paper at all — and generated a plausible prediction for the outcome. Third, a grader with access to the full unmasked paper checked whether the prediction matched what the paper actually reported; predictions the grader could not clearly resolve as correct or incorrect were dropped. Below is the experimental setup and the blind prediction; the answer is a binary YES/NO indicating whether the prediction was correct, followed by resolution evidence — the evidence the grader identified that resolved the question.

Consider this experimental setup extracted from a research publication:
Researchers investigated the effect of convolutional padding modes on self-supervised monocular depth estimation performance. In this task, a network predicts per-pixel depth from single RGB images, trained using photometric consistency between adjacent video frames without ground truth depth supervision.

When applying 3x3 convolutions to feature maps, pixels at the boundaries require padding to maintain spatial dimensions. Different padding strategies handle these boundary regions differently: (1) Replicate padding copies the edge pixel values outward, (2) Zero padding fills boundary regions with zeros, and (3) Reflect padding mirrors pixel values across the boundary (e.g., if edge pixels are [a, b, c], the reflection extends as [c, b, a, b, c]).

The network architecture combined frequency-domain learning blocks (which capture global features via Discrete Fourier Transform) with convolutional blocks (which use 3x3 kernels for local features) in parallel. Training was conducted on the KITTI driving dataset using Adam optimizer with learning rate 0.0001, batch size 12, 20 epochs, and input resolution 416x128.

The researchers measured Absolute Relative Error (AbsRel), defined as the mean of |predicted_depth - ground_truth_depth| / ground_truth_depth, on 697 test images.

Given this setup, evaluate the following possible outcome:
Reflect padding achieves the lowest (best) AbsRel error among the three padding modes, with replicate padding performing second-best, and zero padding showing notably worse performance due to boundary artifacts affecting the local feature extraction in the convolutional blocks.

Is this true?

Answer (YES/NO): NO